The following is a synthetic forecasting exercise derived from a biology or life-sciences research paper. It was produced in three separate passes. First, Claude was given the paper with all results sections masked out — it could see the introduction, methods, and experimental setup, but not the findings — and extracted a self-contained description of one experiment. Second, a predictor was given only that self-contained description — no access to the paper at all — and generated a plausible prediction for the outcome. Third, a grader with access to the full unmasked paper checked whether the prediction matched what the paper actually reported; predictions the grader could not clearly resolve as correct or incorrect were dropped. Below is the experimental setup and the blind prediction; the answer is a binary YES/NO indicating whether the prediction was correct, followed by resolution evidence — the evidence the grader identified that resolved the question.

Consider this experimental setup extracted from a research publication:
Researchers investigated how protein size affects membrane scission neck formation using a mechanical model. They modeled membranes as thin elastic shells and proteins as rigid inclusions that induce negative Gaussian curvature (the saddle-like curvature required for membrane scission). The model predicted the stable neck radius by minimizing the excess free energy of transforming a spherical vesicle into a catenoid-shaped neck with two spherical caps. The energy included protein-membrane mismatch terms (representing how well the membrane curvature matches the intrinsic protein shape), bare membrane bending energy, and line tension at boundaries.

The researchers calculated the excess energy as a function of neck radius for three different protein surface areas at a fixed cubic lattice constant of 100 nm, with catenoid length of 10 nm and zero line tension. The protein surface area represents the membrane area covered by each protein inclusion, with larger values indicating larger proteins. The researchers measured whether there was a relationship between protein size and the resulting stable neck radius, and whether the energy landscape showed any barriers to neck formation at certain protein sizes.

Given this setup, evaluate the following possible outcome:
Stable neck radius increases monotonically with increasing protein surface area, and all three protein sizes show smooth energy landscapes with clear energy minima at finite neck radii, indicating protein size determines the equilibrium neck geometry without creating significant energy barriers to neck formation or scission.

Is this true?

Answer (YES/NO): NO